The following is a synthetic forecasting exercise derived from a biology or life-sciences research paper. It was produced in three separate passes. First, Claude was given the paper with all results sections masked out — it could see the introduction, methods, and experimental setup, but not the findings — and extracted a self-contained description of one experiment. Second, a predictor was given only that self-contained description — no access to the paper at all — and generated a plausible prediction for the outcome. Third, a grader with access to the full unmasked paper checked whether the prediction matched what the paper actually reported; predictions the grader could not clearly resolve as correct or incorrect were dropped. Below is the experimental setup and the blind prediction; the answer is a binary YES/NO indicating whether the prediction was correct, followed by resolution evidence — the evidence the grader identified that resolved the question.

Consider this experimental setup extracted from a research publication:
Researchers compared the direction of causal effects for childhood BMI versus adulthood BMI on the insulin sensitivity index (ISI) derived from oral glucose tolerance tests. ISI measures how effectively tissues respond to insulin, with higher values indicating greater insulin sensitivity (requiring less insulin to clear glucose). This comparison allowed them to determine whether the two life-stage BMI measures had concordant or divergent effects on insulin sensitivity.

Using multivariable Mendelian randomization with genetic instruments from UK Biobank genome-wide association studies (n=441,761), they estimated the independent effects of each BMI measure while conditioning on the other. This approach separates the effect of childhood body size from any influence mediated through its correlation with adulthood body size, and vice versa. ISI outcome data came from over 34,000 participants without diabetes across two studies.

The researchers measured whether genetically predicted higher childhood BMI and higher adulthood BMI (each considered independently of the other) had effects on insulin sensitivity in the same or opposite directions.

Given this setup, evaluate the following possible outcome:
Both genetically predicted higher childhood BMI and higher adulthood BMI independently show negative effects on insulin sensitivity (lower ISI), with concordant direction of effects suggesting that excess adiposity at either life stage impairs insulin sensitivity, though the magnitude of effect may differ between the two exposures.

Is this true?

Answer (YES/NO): NO